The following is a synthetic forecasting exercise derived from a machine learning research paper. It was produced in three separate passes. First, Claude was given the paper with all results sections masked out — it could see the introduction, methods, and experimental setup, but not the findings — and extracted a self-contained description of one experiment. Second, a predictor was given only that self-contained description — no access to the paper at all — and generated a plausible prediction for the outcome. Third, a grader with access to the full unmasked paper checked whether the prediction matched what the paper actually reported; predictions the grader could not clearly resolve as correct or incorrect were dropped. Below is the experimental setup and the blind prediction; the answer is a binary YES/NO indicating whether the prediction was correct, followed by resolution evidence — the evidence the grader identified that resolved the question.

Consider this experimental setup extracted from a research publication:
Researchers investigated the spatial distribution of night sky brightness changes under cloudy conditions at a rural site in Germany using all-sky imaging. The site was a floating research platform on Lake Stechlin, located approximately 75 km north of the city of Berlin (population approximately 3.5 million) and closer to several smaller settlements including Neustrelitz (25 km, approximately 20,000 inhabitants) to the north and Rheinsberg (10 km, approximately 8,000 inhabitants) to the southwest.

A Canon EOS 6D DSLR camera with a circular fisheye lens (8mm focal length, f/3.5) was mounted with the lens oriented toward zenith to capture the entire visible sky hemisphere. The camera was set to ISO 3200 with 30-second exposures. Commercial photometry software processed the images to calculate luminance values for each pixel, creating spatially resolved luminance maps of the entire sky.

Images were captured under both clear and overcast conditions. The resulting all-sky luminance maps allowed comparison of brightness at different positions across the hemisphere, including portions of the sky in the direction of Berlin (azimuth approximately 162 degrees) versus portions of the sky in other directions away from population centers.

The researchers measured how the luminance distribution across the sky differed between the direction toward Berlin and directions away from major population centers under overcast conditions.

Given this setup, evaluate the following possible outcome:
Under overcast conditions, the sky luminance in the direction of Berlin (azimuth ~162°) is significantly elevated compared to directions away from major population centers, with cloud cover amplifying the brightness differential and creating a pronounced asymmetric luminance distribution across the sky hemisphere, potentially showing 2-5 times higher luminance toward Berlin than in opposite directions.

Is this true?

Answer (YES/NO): NO